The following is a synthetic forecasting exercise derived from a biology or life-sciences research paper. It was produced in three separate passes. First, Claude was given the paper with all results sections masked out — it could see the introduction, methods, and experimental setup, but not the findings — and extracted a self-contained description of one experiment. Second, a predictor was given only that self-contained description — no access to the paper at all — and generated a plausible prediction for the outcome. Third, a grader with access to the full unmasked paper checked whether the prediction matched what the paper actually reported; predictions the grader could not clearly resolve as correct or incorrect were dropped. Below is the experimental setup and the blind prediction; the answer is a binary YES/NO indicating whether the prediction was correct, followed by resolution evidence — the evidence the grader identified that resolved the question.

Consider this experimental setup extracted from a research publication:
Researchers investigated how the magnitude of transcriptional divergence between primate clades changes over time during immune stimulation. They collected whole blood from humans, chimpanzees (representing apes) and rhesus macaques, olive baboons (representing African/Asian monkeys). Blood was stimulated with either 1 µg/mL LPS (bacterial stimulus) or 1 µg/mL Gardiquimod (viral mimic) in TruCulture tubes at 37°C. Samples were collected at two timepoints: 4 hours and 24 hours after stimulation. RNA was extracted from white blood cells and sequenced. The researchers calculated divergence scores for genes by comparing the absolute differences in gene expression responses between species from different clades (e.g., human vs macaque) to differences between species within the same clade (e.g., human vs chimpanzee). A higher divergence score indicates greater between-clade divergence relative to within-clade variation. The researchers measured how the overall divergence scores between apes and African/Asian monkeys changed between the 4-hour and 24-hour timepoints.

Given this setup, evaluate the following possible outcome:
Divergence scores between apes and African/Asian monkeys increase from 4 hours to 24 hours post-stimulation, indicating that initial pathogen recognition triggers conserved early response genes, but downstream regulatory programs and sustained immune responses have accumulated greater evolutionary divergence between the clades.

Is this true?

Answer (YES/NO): NO